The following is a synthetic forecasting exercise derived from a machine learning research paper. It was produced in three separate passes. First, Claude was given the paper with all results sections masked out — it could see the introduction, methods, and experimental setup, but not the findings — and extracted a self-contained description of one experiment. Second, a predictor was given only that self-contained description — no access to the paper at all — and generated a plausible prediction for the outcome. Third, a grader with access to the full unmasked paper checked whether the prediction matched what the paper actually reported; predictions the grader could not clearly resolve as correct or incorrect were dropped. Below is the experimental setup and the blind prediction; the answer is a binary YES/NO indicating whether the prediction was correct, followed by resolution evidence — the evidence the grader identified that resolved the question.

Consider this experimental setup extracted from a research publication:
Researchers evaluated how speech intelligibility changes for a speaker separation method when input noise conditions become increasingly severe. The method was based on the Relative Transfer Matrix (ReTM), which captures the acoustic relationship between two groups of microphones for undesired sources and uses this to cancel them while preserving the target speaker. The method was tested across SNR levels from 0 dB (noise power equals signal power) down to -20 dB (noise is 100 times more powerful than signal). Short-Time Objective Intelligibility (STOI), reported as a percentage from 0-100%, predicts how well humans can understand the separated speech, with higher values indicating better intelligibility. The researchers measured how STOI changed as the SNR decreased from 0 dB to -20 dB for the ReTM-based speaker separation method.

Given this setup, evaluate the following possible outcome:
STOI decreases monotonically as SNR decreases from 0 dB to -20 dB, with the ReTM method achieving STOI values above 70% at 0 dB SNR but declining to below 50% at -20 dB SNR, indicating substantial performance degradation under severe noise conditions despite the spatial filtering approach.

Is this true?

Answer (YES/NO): NO